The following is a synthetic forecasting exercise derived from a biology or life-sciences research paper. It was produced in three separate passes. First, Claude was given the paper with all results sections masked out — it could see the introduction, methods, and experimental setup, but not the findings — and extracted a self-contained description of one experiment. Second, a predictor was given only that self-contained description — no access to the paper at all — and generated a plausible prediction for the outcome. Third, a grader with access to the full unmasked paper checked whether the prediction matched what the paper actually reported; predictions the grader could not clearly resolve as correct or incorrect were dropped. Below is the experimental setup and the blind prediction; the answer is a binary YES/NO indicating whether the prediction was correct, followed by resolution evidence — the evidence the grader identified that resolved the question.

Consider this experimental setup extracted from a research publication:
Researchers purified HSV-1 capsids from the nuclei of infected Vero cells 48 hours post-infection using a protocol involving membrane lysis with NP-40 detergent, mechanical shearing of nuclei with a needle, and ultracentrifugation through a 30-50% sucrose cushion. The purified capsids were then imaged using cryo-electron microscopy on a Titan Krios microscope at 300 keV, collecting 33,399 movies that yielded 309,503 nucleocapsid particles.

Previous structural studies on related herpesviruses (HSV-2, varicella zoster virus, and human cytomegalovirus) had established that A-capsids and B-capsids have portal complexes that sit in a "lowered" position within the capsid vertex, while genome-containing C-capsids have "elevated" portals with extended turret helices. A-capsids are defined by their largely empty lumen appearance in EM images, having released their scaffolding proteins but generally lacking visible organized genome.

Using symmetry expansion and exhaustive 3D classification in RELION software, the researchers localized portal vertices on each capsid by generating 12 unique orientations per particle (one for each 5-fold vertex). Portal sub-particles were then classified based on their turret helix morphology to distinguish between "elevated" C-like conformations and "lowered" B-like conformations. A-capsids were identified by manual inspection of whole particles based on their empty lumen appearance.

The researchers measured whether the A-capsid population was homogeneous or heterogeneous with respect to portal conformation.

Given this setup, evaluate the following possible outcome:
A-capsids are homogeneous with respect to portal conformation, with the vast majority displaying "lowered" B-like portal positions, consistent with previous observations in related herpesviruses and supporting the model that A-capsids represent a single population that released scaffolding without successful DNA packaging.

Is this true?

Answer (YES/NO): NO